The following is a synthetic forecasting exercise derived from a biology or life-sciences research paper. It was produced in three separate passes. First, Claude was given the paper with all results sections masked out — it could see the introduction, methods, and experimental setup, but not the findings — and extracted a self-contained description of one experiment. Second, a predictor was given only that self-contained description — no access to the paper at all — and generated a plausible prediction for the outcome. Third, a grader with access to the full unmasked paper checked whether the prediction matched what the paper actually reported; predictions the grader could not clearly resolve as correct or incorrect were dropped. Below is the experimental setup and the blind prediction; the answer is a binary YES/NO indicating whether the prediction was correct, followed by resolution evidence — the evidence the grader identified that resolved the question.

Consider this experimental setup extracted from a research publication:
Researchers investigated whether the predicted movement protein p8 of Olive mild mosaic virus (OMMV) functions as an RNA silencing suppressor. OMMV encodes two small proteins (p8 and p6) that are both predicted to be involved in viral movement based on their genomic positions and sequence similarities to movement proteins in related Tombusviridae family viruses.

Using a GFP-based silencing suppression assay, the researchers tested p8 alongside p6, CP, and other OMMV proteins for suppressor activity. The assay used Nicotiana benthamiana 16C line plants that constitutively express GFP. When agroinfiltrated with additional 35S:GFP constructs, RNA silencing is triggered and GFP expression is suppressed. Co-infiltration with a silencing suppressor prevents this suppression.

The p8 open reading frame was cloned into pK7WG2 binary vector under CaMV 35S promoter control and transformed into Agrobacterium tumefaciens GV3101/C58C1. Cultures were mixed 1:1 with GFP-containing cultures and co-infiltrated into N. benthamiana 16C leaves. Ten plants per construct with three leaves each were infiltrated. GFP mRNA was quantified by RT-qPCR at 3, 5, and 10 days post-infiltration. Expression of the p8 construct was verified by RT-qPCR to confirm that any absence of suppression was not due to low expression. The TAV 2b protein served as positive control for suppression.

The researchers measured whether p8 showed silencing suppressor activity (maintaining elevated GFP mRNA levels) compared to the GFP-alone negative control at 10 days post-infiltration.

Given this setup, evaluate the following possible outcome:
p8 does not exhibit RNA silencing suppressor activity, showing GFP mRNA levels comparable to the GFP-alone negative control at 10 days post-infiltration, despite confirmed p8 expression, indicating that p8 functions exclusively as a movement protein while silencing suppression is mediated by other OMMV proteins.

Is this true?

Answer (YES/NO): YES